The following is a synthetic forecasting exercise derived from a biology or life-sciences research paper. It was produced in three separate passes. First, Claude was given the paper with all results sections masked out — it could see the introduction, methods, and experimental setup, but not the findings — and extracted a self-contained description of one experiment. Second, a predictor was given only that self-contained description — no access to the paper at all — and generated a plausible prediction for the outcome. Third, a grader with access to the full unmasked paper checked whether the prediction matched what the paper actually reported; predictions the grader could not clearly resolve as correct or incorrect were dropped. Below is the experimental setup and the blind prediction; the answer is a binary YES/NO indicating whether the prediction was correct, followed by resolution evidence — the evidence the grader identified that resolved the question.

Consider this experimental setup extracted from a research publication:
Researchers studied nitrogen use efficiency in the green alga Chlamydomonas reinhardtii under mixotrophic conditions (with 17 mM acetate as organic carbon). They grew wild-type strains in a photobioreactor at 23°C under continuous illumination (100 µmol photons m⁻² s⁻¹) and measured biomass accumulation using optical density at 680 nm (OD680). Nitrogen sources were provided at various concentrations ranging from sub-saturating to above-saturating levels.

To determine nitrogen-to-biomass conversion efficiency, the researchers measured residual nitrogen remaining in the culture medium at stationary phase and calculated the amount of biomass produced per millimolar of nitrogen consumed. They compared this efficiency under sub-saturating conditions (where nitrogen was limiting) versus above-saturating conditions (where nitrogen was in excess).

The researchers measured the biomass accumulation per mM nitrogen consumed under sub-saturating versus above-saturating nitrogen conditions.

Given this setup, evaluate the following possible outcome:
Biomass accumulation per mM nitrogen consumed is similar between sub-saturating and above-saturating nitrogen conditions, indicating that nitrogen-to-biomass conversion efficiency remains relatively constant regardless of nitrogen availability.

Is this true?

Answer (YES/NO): NO